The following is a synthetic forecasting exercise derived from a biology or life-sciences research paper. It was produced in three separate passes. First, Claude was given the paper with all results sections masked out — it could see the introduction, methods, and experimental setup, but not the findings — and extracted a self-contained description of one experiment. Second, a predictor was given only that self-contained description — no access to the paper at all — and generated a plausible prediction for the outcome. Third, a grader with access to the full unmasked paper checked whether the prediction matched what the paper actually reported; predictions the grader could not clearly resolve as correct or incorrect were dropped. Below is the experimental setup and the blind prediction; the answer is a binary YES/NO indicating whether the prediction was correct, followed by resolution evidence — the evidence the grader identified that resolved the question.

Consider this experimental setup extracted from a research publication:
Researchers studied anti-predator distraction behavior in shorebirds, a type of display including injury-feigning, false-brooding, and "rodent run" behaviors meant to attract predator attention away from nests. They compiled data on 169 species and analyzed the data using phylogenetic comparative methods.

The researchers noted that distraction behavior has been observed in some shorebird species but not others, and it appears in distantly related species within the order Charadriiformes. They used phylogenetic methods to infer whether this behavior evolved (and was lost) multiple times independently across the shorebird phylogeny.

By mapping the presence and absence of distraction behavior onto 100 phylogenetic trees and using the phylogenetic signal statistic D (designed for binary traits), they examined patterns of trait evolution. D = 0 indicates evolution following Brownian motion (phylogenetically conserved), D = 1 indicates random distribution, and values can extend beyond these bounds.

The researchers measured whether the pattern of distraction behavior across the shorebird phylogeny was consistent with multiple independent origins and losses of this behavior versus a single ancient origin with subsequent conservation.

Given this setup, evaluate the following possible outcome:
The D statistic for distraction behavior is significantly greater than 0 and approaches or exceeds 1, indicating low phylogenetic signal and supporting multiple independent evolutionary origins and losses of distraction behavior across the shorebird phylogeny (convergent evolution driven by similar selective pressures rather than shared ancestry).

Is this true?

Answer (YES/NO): NO